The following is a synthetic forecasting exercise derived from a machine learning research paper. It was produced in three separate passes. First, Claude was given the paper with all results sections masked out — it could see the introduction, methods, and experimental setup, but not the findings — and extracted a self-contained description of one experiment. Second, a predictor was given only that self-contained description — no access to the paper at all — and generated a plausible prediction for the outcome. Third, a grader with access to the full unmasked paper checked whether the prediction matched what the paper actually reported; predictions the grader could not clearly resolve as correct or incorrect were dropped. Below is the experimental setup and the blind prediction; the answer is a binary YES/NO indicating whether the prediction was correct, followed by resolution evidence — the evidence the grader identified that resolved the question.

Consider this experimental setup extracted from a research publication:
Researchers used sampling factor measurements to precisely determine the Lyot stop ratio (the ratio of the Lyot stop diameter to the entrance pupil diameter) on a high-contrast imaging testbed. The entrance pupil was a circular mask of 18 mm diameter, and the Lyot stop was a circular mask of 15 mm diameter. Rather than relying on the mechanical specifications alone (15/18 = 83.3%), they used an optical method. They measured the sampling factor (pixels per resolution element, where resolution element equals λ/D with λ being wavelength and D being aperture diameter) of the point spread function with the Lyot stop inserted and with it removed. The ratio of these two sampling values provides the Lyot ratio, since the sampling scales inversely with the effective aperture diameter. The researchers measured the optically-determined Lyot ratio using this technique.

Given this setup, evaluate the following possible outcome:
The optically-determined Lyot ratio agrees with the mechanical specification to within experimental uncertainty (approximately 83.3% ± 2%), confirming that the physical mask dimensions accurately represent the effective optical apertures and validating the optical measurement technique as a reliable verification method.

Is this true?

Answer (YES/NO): NO